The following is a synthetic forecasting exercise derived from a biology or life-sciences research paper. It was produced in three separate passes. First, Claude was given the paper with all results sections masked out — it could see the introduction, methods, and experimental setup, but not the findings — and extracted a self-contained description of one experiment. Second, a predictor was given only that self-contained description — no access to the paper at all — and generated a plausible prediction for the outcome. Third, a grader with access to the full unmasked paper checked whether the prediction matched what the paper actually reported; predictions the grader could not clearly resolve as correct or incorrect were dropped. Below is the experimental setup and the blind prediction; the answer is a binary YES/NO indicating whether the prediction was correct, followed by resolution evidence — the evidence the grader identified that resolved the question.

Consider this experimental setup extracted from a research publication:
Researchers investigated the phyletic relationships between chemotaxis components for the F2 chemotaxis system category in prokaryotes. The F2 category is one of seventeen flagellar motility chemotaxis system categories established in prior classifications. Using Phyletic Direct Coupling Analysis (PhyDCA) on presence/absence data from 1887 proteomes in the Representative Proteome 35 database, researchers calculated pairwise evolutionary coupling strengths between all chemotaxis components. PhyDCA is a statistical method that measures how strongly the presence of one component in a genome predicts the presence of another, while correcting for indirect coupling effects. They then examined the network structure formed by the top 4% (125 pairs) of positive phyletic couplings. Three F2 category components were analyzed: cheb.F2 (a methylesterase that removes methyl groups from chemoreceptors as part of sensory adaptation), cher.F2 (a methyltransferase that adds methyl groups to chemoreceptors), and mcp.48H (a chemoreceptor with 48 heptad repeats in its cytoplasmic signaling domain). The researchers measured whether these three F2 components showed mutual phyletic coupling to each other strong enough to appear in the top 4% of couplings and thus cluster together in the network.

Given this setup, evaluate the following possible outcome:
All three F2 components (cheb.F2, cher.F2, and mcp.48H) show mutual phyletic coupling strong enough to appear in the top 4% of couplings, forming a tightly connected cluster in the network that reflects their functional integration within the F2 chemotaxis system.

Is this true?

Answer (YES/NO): YES